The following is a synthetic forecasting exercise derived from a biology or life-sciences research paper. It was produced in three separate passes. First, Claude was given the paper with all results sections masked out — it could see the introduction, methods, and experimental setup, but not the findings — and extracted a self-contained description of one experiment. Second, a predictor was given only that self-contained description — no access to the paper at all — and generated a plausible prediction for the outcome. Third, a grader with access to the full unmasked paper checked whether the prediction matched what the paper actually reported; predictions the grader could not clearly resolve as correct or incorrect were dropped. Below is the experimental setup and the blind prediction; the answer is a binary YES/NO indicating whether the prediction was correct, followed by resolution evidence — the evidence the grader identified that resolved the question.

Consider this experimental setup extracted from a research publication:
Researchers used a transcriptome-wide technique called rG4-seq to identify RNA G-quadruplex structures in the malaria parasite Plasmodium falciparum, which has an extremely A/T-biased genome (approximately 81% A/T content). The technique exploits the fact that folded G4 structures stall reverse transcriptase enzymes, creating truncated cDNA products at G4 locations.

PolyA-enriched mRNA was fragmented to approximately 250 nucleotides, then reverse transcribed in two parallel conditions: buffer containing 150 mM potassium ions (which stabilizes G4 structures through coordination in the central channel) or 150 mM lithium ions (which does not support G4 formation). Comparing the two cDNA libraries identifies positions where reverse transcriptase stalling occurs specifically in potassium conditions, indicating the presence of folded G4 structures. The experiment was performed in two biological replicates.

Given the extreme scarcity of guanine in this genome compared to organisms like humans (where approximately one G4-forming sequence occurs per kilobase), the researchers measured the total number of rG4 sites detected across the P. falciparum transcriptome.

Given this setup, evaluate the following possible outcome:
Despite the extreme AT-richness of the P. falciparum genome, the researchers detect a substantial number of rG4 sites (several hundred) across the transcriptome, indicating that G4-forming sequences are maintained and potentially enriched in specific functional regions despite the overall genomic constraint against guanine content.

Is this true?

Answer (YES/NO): YES